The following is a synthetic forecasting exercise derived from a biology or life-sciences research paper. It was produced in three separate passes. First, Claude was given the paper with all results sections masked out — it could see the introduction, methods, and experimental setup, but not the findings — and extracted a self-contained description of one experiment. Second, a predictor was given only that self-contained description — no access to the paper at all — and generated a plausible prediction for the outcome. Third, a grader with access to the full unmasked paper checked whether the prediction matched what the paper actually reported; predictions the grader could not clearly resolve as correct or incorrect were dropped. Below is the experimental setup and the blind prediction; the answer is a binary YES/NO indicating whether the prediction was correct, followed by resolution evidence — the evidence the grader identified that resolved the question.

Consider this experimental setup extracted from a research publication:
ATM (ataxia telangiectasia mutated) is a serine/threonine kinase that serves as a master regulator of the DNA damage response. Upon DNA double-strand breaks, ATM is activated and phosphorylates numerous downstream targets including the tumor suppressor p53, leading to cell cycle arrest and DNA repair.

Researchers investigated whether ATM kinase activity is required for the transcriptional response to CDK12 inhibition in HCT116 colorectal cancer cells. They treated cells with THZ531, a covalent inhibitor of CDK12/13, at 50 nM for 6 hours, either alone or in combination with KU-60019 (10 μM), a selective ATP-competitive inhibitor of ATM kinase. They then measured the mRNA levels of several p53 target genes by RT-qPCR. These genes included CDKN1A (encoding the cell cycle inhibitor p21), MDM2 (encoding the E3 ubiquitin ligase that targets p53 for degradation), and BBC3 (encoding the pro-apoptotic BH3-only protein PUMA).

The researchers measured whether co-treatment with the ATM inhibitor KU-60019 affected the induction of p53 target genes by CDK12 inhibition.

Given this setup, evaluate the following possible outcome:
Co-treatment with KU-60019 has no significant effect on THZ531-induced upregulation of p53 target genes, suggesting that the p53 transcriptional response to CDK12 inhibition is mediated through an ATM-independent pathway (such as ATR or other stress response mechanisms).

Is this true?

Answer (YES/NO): NO